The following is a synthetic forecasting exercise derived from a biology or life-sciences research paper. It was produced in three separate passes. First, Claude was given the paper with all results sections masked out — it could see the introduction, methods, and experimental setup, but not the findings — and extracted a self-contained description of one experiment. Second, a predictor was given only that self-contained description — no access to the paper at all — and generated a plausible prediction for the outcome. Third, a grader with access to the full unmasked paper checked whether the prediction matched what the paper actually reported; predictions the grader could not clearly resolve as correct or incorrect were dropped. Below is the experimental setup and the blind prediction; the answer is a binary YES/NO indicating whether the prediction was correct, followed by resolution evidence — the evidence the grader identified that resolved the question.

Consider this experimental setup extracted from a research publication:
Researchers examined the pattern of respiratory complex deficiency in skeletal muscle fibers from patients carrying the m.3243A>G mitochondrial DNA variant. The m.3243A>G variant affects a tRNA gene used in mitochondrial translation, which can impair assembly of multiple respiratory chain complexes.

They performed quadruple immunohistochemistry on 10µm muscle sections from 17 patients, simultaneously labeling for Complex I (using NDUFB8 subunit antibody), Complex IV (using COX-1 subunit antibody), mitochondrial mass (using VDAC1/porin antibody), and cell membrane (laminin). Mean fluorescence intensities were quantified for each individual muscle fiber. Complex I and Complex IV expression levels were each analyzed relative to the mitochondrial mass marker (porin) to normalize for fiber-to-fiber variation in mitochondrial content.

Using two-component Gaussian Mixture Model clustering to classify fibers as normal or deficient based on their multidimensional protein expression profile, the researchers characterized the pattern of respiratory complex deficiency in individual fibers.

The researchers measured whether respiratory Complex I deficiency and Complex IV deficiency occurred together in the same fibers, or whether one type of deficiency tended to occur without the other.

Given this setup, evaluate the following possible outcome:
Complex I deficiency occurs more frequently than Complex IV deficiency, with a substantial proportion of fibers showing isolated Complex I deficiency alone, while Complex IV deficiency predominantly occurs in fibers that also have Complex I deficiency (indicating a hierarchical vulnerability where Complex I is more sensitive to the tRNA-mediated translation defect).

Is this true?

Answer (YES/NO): YES